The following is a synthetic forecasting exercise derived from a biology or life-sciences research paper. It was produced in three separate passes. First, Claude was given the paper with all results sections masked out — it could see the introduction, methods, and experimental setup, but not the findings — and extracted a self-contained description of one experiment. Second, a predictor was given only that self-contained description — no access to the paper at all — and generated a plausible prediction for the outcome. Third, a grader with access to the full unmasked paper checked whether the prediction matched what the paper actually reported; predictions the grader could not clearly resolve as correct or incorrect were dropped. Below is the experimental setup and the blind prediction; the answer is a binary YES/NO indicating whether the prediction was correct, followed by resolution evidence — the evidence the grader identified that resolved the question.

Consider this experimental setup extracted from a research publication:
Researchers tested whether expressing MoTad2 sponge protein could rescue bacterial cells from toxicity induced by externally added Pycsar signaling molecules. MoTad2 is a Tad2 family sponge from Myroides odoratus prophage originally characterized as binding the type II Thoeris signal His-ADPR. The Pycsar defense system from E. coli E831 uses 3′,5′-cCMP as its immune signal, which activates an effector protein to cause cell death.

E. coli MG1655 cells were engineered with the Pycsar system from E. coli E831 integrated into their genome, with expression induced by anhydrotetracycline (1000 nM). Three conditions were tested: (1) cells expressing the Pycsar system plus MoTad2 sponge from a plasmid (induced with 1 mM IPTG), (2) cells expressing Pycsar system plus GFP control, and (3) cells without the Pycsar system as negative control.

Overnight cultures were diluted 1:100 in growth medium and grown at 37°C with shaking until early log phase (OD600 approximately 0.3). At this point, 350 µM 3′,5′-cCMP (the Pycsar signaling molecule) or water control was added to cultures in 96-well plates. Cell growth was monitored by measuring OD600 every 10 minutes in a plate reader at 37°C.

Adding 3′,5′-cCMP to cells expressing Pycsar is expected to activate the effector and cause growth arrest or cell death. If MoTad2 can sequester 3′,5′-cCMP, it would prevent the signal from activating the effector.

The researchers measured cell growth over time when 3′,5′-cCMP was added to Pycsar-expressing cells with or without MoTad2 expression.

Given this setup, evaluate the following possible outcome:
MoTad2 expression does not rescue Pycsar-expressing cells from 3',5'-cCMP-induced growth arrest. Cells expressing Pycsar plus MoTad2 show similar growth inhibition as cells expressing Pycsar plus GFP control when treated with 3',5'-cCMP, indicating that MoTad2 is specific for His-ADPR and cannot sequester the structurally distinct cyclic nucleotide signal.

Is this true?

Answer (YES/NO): NO